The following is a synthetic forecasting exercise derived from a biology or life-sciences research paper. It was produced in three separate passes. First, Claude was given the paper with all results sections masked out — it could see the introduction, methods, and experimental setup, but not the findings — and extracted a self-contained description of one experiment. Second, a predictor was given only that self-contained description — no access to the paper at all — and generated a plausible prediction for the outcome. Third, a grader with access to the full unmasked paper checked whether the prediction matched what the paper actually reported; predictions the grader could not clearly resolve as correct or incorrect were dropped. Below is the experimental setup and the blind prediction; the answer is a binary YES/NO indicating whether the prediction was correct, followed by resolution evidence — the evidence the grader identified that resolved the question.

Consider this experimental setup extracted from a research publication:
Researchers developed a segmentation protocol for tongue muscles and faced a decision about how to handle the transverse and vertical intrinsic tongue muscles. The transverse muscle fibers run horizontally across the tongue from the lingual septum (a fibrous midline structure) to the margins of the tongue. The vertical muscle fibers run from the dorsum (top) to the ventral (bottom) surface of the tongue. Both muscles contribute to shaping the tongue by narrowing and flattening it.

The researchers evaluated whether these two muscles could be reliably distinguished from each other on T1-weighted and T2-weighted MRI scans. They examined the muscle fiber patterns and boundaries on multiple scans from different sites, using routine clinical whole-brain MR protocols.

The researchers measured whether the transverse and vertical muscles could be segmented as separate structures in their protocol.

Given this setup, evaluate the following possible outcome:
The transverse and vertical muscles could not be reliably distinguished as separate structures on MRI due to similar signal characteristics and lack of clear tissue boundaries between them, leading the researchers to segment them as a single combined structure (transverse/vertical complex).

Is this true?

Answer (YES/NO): YES